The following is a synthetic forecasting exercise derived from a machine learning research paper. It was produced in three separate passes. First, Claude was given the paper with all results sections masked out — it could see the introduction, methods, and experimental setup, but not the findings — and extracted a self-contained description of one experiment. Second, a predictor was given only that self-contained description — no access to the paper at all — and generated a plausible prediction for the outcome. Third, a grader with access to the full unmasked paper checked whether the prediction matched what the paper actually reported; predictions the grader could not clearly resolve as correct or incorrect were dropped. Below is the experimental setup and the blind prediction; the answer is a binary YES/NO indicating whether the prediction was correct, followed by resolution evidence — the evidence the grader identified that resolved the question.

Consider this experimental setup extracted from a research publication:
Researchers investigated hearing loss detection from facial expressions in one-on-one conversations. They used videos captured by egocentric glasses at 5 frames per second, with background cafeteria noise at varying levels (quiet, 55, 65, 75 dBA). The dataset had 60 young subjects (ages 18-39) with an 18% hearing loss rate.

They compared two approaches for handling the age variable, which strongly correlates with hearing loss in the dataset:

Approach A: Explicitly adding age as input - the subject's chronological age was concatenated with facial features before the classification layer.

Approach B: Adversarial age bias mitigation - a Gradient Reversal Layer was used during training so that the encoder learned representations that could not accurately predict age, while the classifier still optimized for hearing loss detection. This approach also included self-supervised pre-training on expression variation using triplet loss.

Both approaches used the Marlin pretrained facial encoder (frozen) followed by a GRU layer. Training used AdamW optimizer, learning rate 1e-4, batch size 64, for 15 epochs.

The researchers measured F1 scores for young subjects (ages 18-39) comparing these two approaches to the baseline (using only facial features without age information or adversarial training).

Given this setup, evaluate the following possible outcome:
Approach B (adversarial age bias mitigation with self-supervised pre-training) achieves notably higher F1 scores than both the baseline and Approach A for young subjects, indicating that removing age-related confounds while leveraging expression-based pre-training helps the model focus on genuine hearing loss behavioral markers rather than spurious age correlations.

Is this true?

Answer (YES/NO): YES